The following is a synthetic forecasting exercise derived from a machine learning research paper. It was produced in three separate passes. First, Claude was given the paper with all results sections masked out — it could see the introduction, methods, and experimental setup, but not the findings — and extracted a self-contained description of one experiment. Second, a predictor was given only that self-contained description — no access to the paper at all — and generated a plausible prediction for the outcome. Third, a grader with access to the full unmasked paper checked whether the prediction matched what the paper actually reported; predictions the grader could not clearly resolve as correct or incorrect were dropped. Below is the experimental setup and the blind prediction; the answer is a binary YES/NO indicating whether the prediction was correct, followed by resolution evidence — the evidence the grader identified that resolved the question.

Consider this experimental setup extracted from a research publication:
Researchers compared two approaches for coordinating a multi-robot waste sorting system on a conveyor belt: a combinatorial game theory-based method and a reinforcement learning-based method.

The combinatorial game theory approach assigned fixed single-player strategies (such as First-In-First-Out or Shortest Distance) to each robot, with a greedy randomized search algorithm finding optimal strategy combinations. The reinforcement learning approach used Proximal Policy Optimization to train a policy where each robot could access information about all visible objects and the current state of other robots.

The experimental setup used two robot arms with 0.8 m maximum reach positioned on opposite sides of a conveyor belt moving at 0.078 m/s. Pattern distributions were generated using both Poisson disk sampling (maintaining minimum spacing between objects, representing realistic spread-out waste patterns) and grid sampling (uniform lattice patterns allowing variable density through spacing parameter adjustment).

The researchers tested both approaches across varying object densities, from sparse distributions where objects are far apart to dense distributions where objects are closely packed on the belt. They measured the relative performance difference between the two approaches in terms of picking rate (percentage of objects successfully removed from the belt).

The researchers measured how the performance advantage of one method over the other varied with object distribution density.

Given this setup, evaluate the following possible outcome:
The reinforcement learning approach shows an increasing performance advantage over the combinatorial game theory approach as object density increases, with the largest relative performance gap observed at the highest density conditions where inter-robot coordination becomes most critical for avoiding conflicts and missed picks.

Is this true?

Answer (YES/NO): YES